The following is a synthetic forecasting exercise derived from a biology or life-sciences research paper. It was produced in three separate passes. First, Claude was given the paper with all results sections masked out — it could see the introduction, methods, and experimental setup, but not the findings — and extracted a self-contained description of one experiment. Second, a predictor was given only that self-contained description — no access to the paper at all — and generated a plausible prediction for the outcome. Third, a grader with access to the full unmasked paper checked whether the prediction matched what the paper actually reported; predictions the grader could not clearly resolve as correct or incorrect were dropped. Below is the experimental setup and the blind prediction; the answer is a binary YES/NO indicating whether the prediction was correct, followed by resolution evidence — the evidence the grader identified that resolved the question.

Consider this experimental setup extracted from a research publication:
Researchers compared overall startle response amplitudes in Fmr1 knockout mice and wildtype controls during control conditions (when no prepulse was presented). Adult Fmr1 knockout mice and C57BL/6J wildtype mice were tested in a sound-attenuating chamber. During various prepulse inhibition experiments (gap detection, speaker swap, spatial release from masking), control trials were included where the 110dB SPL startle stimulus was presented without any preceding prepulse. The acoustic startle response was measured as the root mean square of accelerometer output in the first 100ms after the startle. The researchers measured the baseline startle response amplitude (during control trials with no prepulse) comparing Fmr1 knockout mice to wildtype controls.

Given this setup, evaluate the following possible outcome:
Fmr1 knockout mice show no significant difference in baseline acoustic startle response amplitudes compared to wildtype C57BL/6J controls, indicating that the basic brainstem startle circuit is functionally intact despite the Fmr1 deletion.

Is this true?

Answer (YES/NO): YES